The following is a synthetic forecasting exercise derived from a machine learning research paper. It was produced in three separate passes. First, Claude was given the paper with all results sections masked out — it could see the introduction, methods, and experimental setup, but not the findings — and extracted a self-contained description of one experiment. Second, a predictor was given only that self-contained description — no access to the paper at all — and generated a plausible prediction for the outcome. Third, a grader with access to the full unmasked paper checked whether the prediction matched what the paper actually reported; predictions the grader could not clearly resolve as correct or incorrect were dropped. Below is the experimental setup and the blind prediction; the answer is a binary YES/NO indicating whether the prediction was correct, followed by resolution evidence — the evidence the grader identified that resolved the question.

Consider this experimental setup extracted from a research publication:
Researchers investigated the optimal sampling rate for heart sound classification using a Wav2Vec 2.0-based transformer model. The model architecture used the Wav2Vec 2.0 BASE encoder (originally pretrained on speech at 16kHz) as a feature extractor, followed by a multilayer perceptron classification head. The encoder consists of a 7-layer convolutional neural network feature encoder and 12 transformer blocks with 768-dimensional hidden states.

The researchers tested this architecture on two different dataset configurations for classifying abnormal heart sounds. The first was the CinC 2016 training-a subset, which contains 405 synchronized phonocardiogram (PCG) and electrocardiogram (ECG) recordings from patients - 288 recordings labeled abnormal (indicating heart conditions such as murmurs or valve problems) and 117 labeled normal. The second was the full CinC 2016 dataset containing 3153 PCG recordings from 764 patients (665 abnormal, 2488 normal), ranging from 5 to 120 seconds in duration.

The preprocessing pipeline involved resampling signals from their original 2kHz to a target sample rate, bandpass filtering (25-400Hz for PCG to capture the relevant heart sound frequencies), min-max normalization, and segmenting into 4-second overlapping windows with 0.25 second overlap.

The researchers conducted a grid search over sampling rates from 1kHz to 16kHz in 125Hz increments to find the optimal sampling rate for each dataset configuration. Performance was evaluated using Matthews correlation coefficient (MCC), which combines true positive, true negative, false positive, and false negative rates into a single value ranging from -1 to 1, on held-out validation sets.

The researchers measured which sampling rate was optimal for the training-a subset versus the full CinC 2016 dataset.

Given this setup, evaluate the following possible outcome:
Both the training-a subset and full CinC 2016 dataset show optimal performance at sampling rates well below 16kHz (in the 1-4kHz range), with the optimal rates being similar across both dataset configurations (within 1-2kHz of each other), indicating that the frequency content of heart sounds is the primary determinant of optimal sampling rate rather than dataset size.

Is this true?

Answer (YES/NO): NO